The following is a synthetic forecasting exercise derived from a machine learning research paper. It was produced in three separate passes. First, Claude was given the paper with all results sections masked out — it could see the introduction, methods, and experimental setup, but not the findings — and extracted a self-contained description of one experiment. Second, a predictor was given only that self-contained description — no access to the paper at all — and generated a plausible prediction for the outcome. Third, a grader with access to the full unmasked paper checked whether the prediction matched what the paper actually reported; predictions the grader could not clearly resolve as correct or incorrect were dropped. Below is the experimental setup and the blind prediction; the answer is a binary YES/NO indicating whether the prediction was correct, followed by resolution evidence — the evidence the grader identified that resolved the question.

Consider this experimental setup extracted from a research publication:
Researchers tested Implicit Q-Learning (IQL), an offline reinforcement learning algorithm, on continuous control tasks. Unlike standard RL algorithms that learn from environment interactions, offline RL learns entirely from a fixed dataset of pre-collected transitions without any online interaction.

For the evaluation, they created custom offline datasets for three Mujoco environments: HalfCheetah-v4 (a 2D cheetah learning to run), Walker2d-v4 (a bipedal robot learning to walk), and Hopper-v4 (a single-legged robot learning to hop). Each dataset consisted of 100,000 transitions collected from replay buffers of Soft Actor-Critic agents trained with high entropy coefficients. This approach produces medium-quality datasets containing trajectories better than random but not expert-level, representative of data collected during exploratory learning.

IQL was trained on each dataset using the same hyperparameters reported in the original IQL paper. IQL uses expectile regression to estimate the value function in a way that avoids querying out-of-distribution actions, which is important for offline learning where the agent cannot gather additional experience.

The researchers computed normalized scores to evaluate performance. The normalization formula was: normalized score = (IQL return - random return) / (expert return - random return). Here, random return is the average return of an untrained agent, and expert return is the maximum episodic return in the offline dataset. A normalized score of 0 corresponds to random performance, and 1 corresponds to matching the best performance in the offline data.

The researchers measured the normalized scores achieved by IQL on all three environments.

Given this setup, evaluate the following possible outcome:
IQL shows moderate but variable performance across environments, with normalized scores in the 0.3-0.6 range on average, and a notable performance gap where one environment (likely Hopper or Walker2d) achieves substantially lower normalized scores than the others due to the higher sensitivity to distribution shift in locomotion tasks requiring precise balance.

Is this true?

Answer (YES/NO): YES